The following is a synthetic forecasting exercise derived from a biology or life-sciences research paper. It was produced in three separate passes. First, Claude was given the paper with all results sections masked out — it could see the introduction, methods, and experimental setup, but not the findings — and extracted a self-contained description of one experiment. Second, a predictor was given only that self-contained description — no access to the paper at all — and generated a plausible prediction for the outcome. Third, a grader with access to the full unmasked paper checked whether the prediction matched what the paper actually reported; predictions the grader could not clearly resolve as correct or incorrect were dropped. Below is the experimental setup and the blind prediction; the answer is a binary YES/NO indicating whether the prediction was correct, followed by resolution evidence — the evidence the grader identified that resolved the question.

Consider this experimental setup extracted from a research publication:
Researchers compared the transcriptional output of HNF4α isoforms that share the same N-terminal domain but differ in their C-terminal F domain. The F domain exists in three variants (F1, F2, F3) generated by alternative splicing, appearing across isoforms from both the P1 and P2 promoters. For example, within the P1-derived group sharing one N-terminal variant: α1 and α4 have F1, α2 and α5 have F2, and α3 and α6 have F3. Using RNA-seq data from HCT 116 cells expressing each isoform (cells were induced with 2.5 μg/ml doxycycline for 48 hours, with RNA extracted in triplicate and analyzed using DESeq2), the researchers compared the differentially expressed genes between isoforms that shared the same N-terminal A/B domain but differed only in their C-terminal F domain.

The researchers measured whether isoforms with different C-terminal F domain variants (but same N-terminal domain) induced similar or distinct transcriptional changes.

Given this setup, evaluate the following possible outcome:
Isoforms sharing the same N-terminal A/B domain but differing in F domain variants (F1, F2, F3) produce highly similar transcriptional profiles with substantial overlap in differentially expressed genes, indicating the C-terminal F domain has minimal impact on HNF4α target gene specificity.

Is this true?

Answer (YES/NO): NO